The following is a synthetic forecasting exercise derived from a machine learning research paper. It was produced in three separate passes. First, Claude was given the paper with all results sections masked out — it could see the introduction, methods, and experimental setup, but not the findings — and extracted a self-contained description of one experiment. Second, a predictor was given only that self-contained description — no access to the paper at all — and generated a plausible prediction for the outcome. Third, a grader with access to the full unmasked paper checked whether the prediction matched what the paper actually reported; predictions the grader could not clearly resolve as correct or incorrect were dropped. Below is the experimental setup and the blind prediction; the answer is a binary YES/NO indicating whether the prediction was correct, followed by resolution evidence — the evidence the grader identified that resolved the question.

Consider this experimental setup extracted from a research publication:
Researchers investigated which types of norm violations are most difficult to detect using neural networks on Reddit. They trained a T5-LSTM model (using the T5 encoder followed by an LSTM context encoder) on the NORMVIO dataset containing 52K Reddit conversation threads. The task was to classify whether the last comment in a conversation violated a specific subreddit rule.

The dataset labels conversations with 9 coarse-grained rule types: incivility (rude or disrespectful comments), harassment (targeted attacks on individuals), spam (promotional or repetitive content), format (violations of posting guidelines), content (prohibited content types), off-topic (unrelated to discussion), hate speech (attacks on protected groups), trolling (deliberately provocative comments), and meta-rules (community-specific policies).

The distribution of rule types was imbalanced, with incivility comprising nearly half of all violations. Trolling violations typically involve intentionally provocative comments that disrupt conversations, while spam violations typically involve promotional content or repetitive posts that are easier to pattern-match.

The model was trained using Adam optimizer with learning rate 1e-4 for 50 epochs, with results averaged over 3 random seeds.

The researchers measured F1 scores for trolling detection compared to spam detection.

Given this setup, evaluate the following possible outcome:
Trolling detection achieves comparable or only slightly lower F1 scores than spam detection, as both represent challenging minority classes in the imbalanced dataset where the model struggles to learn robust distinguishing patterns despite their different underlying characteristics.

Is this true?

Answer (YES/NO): NO